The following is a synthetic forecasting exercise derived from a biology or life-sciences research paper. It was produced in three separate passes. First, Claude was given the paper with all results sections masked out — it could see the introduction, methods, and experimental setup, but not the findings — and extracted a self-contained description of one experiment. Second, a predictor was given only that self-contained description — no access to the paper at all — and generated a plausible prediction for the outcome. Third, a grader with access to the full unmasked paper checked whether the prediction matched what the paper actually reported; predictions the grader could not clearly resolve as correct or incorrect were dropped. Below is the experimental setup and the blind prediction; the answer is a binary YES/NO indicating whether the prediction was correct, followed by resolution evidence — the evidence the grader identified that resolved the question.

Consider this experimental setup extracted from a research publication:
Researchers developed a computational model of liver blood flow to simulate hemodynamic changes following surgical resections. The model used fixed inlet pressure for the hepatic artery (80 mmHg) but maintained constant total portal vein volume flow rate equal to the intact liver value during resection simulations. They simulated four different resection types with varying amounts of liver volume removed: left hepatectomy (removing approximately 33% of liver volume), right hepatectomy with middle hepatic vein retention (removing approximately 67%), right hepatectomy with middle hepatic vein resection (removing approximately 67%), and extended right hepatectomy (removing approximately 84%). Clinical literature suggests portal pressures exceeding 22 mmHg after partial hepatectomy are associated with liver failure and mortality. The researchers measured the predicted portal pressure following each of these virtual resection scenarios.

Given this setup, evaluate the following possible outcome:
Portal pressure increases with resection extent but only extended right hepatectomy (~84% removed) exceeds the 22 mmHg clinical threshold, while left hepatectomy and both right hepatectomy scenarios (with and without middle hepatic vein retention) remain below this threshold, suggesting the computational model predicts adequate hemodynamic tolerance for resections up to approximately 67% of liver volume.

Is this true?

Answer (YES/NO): YES